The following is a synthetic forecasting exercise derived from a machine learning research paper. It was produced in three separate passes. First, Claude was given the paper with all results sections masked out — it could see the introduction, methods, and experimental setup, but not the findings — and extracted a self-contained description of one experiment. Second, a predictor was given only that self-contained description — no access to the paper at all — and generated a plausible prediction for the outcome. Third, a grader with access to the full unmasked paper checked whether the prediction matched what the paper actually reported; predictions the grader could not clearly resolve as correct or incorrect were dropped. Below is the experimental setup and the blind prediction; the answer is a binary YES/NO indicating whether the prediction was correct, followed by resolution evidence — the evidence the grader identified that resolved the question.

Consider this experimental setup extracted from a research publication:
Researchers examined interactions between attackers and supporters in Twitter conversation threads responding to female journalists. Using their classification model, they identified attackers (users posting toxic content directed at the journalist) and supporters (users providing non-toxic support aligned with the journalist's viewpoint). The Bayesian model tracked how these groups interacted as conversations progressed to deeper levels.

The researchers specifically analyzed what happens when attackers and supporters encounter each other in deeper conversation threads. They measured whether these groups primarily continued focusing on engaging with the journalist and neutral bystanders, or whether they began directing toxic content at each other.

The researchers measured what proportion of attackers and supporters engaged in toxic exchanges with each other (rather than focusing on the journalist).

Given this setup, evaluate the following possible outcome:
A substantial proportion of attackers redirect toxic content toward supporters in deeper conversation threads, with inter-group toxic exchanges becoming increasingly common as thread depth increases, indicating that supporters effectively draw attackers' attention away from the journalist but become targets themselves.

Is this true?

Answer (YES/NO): NO